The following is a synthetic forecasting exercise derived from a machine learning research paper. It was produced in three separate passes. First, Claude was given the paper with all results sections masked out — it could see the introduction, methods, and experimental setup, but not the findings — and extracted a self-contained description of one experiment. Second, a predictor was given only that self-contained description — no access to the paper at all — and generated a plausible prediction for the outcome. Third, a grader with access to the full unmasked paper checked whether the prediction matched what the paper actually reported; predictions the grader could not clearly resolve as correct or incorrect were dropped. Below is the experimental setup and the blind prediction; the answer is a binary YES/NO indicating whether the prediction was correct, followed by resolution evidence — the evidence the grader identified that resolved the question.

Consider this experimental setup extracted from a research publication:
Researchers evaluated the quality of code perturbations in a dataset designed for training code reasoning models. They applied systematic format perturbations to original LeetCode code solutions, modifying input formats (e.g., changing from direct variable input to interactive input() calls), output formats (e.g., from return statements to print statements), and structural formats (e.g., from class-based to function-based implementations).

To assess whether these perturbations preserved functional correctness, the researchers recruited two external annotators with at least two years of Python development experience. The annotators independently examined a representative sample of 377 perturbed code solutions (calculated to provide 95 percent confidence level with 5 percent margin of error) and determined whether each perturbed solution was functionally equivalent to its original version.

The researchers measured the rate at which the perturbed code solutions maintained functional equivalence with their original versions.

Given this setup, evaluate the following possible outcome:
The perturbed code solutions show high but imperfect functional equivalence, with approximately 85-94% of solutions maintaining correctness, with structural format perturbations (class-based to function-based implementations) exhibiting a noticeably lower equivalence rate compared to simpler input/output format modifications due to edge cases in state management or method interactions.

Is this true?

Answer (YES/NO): NO